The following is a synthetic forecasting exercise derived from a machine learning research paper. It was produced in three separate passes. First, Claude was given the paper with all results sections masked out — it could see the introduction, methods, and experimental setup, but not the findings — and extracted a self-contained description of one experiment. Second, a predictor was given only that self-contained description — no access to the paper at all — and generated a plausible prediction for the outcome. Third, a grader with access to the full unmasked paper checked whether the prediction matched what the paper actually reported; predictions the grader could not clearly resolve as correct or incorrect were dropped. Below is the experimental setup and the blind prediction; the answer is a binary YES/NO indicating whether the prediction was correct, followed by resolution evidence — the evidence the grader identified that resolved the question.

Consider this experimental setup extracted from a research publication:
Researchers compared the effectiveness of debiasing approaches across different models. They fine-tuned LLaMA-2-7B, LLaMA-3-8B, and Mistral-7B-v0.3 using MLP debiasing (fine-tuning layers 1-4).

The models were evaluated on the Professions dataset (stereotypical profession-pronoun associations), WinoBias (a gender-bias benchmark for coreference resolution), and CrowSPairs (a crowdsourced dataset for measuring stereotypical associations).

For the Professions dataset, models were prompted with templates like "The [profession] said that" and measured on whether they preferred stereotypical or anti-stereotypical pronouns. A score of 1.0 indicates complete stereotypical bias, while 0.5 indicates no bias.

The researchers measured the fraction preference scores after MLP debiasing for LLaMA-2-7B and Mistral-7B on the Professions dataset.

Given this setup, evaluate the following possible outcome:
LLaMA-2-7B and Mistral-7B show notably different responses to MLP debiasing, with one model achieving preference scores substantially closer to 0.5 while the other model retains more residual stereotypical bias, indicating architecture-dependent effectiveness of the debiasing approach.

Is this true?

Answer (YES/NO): YES